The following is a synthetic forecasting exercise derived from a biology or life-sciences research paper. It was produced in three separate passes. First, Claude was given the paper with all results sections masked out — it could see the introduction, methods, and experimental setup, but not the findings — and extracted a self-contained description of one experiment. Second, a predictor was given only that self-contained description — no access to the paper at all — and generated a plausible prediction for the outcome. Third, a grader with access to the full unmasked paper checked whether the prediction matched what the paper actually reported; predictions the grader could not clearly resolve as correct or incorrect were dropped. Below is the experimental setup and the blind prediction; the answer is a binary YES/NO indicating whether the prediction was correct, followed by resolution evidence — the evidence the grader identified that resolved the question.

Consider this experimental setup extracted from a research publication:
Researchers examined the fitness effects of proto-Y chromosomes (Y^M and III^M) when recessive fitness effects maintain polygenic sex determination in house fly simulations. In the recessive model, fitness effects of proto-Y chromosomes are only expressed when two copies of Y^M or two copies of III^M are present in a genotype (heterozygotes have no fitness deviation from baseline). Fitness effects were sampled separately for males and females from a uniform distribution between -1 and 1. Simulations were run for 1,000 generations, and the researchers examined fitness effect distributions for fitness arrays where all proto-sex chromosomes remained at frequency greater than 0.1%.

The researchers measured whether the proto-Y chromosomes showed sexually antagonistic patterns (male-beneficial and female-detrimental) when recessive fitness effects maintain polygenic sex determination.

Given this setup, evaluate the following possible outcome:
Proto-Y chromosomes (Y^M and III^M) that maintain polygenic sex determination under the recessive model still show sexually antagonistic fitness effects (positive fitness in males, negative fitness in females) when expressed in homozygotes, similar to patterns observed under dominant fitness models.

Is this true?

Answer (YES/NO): NO